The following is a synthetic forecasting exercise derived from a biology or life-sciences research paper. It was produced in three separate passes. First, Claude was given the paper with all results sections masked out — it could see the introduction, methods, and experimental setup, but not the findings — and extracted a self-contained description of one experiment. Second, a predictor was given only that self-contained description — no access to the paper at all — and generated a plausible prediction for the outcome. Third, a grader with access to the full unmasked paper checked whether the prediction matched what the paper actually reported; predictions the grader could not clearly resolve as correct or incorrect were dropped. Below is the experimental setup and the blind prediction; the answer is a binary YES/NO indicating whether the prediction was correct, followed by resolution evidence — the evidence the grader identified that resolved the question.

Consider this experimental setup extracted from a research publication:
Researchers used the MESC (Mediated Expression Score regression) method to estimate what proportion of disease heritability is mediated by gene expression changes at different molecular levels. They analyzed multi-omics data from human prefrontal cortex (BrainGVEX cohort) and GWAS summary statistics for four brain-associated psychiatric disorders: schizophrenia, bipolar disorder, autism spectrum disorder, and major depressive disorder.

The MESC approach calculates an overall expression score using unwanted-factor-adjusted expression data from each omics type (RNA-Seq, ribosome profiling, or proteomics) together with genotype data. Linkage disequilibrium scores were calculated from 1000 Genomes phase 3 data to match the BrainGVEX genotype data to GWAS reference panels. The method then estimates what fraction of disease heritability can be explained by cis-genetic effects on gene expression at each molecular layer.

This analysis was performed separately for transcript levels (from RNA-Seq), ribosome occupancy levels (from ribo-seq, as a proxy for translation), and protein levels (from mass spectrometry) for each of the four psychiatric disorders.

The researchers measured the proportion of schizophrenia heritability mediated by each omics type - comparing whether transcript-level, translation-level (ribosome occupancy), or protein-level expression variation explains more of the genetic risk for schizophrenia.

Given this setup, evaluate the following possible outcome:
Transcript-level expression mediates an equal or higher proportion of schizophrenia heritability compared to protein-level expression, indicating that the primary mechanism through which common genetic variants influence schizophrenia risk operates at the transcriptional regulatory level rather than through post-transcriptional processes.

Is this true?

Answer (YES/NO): YES